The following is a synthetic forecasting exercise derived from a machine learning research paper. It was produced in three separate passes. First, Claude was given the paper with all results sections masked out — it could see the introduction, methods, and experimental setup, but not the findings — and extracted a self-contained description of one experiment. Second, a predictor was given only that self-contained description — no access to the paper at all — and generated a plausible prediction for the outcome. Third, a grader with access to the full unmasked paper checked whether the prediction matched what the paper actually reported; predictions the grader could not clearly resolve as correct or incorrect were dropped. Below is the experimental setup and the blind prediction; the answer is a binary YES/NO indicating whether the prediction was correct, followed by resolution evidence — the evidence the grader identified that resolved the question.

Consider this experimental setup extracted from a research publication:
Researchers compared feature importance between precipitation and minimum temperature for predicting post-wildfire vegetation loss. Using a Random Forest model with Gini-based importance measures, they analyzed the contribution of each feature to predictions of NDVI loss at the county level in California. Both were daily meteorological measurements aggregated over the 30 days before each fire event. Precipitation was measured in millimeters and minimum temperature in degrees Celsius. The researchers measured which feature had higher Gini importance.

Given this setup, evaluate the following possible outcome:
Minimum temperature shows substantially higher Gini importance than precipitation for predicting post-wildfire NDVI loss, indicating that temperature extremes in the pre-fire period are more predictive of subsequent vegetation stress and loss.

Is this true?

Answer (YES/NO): NO